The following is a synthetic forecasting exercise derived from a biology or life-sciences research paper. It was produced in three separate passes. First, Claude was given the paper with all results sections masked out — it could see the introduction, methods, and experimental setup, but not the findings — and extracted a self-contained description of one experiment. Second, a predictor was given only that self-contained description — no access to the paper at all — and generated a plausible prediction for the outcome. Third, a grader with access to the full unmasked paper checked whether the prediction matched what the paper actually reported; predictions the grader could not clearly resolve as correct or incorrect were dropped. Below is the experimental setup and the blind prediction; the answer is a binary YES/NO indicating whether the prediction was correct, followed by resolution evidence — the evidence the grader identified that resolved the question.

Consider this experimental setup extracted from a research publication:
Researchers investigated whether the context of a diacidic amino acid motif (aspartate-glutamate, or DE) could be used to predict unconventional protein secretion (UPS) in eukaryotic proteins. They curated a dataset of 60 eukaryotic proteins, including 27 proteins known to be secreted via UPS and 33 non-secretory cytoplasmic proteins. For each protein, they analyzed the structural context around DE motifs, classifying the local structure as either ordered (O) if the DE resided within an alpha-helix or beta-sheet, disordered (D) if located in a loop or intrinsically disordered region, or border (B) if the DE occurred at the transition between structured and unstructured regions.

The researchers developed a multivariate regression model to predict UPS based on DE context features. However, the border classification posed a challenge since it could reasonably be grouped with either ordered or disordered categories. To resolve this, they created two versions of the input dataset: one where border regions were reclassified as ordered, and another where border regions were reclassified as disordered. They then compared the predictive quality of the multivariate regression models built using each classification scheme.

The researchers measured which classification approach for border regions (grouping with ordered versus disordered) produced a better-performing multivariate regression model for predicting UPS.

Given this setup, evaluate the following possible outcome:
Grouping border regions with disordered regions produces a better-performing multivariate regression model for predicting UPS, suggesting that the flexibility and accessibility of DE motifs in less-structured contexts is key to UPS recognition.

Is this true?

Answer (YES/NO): YES